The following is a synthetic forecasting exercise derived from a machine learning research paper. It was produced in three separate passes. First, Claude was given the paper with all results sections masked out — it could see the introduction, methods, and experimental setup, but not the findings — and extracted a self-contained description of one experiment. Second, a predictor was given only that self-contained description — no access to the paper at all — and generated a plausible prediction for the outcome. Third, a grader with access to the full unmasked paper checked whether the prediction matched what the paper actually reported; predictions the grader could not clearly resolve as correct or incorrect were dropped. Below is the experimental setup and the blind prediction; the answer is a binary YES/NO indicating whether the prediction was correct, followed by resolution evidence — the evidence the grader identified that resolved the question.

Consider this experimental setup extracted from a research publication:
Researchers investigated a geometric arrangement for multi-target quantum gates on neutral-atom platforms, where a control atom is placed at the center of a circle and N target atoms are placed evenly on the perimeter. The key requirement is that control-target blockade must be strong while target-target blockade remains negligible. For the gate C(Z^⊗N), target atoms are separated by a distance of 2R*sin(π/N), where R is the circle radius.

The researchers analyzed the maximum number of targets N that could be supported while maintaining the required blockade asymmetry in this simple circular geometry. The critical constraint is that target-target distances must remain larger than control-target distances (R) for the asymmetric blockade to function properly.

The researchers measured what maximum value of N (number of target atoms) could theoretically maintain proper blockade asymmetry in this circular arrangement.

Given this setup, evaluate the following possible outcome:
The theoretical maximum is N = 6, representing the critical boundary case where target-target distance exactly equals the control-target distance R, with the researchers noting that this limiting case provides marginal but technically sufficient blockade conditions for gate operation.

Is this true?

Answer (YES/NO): NO